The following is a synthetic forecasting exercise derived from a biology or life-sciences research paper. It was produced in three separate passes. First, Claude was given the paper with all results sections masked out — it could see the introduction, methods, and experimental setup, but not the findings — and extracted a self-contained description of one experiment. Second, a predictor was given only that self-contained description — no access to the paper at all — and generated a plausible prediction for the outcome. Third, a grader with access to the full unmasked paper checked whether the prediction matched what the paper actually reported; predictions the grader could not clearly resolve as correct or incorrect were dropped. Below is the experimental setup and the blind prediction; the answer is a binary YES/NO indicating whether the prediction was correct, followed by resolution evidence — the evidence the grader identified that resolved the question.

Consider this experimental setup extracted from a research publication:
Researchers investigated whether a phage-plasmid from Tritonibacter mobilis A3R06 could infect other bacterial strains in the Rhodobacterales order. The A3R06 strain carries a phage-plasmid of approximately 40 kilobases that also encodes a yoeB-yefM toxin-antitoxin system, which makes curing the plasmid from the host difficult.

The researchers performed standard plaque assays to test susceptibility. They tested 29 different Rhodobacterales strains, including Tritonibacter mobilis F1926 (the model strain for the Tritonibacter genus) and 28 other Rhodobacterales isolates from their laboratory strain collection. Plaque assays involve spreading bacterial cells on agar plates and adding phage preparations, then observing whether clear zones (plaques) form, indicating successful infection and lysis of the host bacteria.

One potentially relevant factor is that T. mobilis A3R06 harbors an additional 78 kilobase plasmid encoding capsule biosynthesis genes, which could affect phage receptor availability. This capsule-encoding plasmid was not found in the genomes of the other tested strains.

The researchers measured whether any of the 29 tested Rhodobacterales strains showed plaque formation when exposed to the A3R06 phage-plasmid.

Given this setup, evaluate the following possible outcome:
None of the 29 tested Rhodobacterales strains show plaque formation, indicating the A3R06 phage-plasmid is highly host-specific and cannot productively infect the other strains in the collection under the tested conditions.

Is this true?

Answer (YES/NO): YES